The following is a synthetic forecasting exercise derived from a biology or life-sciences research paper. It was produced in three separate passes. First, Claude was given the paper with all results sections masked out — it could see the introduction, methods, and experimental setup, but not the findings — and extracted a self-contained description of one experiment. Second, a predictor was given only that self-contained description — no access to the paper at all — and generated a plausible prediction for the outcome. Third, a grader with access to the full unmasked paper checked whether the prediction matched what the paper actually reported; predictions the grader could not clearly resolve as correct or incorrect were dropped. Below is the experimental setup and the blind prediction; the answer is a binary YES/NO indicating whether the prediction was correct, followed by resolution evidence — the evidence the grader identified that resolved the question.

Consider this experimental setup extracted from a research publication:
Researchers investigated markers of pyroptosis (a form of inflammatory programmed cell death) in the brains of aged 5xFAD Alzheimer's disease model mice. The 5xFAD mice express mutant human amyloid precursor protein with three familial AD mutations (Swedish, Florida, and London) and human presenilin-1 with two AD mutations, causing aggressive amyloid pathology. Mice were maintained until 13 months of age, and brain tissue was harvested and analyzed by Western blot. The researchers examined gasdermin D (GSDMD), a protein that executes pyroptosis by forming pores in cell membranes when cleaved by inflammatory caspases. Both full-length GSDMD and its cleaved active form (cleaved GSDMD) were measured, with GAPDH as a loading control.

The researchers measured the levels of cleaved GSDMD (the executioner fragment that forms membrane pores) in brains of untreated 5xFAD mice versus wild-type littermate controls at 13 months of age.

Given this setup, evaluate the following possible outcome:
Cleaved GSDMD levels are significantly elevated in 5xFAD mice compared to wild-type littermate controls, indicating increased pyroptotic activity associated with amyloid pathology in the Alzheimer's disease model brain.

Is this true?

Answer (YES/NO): YES